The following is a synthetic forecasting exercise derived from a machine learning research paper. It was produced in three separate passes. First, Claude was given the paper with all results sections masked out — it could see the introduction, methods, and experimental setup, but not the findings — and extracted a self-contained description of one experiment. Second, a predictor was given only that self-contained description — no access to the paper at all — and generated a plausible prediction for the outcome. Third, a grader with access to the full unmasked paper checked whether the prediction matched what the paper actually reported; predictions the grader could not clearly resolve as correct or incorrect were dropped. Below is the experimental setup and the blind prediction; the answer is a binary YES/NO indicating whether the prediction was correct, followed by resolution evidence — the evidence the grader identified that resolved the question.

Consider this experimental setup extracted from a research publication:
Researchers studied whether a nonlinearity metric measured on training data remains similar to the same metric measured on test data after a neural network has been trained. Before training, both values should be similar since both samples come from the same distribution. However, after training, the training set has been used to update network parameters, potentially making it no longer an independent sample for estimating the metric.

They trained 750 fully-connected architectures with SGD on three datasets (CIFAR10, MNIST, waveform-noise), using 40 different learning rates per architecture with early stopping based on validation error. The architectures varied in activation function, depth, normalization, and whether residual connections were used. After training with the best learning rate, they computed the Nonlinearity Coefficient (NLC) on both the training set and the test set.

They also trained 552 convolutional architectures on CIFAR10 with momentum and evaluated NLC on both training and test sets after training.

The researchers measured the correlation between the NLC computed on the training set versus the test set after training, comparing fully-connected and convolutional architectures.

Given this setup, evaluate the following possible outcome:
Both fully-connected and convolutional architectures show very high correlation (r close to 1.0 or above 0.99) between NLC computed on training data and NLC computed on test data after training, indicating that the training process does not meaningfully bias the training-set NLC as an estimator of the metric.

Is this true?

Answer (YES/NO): NO